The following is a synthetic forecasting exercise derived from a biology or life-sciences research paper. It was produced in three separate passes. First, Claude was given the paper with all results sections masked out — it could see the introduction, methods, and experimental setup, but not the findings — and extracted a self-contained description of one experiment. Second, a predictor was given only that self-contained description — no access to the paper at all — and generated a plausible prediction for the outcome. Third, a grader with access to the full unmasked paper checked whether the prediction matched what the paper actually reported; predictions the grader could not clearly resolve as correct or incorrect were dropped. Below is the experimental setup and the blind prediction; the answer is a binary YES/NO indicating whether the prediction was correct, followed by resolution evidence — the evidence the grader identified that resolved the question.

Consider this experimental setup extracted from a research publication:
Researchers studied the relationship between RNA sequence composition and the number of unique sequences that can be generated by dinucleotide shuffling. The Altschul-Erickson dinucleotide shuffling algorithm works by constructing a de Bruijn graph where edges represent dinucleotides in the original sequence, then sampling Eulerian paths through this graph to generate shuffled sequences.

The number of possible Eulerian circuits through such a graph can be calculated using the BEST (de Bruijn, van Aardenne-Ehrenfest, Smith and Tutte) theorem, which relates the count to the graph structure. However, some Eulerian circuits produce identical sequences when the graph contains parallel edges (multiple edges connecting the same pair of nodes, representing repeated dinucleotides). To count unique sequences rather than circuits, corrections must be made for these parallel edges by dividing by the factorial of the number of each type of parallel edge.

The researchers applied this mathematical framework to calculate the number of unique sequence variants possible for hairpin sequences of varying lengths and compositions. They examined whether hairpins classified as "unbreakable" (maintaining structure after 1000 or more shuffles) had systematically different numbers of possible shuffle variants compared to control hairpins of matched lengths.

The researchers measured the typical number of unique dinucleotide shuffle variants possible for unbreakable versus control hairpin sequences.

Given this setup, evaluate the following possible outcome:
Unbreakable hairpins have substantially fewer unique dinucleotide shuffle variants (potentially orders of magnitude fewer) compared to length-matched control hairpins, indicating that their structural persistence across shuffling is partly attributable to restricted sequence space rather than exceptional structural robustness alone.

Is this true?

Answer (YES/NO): YES